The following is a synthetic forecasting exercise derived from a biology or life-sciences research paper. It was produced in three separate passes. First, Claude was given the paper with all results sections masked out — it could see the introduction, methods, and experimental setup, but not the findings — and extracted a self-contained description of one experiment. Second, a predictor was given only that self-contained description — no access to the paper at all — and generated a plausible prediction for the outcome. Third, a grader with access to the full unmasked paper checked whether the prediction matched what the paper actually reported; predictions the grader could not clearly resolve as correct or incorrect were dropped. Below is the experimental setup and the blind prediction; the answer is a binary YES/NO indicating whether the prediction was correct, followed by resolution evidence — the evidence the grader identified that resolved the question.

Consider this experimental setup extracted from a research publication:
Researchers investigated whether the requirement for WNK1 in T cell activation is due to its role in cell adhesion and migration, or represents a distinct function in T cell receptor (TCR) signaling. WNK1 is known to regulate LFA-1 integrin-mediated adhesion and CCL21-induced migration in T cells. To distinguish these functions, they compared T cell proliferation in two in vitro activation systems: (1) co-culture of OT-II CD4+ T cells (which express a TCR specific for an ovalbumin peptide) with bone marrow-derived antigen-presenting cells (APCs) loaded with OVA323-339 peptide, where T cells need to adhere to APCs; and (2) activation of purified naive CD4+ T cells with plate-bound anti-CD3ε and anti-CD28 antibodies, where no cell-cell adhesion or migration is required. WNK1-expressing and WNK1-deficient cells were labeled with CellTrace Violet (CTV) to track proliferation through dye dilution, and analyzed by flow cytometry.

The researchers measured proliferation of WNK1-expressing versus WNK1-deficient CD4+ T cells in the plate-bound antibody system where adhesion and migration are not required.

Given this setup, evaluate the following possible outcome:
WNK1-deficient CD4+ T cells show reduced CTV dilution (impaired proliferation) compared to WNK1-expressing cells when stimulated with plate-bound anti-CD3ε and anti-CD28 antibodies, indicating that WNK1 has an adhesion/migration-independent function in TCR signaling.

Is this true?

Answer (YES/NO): YES